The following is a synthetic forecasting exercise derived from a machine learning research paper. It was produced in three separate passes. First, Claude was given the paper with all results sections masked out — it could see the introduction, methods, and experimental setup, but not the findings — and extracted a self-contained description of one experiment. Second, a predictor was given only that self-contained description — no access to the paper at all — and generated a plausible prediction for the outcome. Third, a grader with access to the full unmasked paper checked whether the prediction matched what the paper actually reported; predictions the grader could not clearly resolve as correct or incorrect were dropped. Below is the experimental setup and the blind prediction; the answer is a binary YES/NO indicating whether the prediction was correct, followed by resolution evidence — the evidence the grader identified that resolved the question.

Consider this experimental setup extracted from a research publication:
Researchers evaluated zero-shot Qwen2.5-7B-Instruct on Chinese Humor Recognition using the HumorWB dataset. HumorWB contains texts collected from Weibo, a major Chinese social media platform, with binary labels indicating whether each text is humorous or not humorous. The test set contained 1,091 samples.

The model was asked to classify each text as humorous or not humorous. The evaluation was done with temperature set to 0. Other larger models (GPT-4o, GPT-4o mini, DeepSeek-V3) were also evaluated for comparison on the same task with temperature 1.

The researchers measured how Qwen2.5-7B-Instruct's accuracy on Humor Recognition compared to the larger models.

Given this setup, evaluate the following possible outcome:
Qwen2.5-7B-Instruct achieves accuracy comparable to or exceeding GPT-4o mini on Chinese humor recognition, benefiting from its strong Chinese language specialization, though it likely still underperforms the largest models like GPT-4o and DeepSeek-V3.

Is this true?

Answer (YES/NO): NO